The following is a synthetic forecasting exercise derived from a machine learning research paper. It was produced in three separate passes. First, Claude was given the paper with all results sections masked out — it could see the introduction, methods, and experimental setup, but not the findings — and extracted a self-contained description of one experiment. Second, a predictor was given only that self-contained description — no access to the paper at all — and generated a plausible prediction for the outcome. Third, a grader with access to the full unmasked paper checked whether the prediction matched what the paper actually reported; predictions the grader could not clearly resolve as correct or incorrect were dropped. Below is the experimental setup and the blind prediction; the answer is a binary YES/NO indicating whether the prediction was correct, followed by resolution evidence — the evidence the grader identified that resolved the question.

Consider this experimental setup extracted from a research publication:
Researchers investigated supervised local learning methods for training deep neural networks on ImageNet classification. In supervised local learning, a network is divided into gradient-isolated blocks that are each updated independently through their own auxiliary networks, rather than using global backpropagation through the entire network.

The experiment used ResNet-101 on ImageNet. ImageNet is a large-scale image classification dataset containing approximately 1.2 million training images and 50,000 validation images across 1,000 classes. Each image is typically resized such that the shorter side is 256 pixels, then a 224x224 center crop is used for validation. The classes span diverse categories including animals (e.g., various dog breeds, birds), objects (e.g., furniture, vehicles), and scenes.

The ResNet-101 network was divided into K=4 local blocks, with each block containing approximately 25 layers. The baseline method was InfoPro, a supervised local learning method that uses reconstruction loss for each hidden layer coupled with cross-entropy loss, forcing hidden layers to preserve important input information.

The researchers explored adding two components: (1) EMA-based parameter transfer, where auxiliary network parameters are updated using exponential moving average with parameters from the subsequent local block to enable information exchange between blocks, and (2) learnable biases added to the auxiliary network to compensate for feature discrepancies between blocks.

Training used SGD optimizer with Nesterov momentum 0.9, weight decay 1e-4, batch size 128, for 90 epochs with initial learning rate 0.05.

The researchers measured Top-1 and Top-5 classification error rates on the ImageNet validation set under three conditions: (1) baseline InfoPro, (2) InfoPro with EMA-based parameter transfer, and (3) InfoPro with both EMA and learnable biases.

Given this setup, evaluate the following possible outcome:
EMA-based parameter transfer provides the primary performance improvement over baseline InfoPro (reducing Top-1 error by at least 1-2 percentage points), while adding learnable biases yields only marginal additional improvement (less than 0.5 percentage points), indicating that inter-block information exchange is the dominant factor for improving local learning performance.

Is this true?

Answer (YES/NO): NO